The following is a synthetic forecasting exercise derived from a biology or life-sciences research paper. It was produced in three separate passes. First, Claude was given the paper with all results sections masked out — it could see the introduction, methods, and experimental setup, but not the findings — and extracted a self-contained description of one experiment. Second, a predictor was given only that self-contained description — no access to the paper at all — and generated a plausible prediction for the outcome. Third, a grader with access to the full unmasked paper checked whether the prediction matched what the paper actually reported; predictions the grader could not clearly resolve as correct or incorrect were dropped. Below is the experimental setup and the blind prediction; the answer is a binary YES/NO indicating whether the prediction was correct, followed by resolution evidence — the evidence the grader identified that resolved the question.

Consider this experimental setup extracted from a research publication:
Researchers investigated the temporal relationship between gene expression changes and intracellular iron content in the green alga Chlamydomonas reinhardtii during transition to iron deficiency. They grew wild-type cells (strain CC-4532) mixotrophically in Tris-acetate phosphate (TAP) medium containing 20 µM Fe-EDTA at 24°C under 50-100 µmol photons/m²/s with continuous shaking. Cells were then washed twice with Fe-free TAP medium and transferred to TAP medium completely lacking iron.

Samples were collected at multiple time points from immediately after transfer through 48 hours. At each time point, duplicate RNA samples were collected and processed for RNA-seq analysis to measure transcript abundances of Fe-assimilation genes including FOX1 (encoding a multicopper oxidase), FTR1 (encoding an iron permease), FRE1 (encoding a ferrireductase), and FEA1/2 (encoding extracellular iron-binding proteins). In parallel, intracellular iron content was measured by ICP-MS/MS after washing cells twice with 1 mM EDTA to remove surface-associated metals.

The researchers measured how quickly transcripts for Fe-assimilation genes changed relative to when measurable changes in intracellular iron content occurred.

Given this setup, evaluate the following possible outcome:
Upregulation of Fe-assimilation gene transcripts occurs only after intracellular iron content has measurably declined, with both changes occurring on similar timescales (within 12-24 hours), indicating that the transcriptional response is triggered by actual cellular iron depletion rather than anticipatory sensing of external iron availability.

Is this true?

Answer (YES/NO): NO